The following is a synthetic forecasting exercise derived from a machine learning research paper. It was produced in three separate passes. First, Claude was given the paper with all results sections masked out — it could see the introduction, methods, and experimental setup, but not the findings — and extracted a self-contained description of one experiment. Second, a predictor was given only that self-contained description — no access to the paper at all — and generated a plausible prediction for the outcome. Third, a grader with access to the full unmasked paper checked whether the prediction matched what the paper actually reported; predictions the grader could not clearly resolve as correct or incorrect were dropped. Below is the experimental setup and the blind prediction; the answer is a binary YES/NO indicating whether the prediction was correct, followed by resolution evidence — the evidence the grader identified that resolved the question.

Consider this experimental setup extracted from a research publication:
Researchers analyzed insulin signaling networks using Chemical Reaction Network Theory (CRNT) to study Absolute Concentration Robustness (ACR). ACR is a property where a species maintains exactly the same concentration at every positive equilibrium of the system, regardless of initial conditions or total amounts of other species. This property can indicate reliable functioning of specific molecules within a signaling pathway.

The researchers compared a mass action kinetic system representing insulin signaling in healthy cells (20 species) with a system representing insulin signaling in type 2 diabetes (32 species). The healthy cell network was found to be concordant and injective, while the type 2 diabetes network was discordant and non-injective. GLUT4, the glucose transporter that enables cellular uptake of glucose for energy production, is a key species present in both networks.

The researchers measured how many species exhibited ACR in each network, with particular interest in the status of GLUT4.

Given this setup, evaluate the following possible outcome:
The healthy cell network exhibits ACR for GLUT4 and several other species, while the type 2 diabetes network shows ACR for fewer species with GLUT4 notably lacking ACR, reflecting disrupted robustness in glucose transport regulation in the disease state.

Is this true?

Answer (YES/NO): YES